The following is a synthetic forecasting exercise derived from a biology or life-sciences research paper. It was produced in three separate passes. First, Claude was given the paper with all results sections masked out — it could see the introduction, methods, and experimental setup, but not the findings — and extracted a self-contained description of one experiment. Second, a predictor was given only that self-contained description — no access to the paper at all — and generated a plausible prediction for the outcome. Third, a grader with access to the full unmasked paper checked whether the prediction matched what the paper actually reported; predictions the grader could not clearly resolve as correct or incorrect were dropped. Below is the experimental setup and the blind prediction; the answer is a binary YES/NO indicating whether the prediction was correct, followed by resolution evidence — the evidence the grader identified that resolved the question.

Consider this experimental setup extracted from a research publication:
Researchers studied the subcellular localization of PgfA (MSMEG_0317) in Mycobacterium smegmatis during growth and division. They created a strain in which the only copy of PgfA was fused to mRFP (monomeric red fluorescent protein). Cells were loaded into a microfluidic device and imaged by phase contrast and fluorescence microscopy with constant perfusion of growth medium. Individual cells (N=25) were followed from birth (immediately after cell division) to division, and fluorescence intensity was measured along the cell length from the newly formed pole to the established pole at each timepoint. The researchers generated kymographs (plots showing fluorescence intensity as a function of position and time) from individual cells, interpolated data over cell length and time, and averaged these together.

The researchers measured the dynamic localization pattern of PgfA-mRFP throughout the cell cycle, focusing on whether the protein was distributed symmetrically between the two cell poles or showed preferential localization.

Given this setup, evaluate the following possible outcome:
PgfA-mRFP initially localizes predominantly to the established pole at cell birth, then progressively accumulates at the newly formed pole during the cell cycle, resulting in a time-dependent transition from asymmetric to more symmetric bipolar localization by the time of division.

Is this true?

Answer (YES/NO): NO